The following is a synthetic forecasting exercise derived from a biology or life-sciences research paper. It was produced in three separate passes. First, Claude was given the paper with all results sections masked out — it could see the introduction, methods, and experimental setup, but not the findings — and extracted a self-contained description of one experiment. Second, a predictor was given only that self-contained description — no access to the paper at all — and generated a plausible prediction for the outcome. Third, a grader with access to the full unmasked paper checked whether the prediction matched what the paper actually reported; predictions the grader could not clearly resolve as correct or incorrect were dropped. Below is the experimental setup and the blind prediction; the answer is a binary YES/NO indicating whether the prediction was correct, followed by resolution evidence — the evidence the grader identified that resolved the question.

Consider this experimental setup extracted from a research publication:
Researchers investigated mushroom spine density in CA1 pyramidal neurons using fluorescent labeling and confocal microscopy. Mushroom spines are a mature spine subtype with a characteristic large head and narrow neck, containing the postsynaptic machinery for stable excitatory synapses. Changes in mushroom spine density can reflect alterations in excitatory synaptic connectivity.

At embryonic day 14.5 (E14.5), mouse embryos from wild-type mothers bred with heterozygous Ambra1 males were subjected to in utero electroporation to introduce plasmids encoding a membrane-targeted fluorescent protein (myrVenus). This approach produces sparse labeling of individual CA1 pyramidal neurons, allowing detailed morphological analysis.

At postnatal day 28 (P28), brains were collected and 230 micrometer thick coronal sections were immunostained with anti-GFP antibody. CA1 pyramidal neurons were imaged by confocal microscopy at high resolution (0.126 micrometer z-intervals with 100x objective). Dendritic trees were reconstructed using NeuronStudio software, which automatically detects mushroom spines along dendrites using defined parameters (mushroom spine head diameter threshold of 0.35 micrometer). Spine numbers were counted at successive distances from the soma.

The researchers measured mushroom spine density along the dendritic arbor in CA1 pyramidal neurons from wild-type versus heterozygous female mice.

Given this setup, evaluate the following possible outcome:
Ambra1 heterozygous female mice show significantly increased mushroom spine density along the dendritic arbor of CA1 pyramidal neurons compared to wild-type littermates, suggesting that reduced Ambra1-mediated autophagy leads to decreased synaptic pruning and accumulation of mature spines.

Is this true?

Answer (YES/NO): NO